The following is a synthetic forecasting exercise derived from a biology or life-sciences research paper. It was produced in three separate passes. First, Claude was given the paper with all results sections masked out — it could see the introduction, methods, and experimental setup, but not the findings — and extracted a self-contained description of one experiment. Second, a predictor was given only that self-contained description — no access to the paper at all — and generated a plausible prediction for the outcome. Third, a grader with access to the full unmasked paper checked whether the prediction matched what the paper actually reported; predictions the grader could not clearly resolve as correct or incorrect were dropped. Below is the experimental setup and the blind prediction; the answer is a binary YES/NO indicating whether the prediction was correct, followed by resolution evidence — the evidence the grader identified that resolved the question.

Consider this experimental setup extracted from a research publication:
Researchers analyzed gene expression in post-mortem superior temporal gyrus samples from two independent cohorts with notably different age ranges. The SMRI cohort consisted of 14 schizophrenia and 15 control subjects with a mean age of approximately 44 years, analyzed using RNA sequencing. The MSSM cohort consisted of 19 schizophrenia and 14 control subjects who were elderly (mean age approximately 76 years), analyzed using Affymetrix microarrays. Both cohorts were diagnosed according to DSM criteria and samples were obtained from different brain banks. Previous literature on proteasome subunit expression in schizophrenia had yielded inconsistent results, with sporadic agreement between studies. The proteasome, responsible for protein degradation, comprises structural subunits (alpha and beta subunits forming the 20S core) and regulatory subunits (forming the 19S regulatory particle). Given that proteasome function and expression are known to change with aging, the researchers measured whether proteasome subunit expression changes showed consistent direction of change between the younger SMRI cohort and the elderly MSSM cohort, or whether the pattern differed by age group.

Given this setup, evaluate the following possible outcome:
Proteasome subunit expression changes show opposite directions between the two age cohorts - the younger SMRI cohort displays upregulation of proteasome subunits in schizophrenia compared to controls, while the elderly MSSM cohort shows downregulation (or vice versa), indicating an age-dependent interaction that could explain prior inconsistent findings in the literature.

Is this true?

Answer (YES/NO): NO